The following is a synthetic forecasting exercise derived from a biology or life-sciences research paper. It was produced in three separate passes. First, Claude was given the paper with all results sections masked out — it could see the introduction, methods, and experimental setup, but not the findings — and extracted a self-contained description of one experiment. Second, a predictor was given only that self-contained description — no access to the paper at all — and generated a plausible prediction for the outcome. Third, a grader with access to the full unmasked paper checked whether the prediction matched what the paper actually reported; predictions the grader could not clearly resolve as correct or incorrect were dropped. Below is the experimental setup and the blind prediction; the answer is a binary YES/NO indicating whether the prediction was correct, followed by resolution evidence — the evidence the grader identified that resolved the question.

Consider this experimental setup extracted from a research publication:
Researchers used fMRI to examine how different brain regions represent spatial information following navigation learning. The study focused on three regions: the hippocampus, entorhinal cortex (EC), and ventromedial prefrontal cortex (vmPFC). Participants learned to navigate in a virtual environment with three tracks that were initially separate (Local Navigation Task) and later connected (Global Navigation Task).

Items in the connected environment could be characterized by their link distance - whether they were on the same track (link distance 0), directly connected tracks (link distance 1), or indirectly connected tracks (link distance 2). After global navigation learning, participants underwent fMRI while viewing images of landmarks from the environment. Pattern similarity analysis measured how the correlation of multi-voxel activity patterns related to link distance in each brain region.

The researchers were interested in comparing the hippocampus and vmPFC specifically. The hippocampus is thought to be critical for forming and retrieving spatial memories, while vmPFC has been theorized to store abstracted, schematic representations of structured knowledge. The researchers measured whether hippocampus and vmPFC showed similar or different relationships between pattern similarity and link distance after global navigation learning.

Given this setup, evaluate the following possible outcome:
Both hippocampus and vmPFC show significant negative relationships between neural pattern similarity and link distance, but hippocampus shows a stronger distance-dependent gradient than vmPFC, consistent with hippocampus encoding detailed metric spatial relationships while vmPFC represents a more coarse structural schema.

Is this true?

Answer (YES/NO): NO